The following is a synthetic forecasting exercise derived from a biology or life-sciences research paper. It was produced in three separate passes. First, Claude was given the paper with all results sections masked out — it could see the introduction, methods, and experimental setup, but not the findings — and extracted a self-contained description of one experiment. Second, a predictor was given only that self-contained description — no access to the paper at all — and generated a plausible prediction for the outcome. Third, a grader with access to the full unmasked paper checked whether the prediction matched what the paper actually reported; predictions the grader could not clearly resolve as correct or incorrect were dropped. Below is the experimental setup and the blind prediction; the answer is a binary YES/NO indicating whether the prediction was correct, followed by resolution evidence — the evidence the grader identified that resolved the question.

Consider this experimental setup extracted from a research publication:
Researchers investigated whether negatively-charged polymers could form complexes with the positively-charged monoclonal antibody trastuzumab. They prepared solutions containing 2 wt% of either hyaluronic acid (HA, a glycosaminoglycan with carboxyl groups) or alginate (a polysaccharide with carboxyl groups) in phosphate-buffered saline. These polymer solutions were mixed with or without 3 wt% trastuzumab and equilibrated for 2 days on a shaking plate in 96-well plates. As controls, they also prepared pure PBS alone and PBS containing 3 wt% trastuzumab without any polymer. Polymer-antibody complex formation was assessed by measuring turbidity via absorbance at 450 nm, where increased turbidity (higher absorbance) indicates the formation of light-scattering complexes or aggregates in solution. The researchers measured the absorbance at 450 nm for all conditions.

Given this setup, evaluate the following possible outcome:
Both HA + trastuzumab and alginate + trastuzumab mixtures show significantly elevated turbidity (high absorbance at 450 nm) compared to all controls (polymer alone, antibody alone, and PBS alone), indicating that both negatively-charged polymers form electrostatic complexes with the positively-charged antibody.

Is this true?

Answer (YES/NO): NO